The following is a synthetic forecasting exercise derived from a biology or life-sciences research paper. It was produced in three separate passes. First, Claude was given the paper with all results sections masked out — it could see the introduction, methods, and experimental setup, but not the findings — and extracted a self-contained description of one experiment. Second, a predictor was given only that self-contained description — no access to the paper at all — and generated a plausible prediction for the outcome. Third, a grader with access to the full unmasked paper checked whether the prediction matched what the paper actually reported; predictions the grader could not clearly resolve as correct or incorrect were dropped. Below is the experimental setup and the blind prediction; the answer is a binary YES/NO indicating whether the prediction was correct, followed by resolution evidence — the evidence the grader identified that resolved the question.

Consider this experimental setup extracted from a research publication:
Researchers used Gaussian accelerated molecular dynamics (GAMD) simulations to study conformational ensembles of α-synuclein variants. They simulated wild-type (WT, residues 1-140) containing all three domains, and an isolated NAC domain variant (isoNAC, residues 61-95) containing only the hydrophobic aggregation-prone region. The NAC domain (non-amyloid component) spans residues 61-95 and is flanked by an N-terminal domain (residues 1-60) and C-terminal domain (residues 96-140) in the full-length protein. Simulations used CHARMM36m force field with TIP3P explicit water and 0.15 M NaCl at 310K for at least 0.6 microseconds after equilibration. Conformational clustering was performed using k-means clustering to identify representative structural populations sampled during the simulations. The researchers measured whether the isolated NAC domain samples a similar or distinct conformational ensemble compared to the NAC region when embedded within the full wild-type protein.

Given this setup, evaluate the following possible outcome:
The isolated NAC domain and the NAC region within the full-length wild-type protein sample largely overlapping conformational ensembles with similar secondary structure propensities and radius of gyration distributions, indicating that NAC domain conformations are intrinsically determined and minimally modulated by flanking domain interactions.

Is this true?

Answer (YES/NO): NO